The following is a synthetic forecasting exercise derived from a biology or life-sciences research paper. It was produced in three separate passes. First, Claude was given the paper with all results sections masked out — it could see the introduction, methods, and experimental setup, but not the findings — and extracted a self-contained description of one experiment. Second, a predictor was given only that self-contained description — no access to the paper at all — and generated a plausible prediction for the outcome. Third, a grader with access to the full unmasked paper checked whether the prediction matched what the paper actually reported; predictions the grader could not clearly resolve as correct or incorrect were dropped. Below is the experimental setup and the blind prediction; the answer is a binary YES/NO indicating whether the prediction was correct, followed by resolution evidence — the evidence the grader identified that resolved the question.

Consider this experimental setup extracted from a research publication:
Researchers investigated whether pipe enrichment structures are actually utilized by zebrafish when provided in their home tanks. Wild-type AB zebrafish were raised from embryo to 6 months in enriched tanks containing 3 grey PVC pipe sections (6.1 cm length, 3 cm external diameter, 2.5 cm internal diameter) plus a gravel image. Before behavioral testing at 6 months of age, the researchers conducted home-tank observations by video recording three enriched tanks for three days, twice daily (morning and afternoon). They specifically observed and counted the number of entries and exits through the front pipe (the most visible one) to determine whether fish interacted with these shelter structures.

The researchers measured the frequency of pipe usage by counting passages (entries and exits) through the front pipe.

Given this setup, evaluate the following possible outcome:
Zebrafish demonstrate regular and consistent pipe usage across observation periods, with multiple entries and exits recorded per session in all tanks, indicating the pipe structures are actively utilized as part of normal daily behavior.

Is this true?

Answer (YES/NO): YES